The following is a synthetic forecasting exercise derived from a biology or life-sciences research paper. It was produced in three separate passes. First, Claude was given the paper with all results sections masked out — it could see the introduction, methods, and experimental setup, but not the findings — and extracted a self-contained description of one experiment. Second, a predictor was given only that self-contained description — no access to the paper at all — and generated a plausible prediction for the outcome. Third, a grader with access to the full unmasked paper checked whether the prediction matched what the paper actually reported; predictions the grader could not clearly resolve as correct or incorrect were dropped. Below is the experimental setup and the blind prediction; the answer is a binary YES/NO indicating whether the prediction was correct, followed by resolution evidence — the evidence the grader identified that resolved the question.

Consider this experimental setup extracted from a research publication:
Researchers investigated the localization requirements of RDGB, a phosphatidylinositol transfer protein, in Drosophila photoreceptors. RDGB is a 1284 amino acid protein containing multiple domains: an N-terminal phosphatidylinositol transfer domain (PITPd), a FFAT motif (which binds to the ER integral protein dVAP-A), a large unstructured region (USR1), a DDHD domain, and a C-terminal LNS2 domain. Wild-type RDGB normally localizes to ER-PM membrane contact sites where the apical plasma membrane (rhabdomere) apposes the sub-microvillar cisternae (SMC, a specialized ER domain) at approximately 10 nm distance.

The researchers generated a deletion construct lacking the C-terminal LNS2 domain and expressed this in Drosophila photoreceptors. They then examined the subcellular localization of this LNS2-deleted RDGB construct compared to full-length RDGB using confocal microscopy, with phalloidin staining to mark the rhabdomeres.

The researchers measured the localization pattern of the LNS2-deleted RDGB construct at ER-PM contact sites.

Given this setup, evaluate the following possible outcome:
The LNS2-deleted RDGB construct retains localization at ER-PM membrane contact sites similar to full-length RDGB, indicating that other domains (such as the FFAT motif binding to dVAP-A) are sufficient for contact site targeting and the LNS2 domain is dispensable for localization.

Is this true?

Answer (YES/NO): NO